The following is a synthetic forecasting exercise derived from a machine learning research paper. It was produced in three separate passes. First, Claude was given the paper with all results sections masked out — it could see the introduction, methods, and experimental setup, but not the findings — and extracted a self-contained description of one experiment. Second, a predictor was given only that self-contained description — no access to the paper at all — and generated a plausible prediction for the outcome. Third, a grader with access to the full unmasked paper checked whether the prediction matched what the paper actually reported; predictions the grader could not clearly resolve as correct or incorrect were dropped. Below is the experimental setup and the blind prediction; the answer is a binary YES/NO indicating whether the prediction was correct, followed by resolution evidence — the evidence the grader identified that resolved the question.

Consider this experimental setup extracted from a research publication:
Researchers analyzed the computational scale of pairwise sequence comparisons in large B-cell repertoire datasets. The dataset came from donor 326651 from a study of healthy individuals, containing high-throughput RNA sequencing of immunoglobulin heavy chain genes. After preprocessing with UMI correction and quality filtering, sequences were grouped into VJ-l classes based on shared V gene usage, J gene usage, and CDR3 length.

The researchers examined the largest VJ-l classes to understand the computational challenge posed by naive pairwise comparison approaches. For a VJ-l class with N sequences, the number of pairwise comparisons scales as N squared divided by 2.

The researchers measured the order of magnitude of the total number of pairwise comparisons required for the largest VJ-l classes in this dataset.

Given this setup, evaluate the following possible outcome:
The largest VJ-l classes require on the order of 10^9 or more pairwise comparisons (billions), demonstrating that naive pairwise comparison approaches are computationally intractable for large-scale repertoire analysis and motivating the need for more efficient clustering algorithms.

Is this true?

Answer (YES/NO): YES